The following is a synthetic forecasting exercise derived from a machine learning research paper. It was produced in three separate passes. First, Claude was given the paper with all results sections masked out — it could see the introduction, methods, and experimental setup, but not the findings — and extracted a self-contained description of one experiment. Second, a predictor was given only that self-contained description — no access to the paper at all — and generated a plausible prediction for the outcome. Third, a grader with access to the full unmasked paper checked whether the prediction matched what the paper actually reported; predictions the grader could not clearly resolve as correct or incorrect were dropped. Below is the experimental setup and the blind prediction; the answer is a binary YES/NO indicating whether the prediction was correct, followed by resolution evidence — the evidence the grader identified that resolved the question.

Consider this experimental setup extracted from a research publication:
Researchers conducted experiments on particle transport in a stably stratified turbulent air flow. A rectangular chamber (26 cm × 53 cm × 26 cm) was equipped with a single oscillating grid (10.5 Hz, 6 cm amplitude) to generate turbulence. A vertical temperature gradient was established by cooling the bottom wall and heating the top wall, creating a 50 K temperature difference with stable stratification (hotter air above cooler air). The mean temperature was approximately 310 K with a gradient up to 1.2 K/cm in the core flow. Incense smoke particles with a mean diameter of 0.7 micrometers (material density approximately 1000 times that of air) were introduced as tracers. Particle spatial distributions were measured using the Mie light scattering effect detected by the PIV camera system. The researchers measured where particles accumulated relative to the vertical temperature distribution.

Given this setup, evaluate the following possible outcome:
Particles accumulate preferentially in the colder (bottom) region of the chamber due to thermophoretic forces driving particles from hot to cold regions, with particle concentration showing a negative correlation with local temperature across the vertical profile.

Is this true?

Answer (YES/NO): NO